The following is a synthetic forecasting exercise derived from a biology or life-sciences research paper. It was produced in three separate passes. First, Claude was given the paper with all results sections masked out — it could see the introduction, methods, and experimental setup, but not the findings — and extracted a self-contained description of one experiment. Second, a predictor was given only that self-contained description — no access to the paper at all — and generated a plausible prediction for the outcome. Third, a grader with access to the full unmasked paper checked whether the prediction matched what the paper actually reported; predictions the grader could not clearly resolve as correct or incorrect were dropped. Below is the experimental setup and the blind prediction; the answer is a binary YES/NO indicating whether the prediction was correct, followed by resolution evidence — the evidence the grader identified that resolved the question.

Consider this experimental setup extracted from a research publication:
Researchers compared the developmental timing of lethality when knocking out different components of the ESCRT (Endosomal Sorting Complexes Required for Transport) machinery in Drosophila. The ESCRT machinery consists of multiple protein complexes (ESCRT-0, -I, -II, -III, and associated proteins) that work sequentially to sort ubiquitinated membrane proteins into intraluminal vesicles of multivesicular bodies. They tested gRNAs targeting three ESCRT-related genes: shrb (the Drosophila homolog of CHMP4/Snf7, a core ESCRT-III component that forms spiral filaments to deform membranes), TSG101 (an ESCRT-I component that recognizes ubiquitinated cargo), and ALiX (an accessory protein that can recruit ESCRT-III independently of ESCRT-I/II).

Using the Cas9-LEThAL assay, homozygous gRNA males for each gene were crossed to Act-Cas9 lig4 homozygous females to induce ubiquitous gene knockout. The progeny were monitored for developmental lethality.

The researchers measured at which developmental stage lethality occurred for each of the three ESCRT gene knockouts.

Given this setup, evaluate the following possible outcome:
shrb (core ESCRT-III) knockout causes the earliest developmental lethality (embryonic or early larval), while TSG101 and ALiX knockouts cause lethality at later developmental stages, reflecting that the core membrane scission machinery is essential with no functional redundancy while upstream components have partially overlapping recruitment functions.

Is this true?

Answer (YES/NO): NO